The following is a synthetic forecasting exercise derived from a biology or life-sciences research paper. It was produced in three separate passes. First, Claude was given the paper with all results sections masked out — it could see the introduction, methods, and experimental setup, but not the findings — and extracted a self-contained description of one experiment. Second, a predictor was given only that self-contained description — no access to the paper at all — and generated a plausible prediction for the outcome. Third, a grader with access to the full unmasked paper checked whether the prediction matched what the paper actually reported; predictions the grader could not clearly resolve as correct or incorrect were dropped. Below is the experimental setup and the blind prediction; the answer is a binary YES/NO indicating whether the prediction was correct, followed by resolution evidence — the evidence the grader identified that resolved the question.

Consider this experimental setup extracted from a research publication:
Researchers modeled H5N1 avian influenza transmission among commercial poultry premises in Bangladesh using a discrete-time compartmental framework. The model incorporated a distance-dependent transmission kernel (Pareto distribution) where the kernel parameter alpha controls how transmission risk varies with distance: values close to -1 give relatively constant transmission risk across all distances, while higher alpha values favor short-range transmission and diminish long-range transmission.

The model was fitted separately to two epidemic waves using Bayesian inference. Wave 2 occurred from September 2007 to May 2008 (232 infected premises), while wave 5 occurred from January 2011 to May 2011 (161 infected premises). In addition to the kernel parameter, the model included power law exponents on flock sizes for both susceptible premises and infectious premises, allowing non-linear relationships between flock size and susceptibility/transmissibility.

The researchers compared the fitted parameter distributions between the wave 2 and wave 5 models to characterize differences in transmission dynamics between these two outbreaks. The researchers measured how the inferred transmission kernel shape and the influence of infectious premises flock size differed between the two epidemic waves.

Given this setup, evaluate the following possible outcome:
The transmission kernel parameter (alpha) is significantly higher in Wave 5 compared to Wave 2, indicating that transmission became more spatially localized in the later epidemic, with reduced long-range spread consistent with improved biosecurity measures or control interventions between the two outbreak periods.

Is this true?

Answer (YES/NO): YES